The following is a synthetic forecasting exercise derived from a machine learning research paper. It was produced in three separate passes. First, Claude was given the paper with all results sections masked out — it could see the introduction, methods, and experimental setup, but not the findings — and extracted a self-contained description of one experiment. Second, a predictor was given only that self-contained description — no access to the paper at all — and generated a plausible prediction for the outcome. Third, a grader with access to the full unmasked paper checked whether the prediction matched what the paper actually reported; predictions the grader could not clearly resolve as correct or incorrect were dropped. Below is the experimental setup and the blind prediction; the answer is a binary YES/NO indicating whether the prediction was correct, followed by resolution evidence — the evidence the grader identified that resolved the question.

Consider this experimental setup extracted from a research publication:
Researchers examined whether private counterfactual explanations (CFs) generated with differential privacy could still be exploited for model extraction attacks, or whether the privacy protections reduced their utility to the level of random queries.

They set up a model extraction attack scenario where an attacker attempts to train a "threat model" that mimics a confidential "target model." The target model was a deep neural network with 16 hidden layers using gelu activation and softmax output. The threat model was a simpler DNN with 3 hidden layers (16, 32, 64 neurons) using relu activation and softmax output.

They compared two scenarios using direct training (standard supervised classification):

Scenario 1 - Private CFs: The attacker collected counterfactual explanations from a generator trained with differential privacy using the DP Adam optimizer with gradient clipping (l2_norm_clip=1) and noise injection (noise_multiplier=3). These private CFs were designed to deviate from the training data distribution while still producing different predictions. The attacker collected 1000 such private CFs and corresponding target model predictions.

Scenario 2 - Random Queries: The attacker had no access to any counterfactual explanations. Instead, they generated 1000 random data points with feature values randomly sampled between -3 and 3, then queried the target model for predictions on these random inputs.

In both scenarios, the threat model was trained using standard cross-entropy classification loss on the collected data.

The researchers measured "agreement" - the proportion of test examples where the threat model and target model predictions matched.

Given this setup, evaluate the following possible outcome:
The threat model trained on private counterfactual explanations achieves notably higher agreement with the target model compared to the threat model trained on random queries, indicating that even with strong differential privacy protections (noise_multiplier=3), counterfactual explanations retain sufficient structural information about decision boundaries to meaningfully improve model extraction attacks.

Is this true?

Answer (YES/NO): NO